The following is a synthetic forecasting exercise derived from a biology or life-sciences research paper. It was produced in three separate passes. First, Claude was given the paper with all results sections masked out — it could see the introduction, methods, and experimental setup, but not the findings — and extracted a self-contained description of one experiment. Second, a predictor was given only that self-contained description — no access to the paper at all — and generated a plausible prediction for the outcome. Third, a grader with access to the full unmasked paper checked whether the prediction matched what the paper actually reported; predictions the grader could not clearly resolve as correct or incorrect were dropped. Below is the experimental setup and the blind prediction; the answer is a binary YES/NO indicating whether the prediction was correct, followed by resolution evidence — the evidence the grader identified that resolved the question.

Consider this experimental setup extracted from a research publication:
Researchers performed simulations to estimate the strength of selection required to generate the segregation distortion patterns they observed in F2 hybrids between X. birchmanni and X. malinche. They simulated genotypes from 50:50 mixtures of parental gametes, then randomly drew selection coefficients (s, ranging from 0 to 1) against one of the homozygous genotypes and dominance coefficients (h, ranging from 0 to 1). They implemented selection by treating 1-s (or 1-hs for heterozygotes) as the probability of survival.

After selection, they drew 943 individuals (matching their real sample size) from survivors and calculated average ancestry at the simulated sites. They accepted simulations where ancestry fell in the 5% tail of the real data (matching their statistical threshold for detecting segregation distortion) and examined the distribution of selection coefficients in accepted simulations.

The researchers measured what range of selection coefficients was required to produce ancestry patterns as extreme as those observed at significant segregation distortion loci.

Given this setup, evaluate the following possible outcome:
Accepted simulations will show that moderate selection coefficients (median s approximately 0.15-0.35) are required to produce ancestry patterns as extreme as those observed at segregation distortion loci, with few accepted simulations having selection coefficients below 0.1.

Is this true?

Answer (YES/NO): NO